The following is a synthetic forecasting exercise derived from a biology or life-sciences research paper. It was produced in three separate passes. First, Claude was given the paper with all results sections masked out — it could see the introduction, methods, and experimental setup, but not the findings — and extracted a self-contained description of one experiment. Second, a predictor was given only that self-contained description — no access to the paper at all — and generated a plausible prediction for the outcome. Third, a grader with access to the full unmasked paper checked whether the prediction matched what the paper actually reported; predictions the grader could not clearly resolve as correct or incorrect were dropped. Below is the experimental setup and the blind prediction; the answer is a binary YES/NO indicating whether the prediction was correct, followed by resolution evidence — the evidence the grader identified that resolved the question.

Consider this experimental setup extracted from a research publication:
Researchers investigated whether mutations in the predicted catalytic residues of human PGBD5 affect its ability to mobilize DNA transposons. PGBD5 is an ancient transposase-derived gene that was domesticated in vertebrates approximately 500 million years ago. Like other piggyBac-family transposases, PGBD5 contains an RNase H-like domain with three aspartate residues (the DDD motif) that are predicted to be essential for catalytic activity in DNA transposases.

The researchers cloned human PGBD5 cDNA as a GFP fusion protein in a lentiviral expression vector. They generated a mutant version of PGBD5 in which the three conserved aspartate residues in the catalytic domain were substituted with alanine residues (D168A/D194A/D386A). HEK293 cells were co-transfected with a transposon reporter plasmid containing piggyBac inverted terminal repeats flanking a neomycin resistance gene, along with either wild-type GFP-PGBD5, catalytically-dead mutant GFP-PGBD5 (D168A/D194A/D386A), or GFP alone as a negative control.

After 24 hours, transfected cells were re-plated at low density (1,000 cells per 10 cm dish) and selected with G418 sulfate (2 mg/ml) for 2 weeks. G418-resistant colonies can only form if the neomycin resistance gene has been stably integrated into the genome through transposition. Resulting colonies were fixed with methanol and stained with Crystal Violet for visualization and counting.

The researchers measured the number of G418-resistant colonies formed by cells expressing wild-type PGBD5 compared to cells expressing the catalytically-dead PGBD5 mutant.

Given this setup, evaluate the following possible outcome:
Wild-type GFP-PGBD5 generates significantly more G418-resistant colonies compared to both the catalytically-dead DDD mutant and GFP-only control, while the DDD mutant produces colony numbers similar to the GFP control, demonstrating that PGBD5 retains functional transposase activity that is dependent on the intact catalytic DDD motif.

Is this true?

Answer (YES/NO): YES